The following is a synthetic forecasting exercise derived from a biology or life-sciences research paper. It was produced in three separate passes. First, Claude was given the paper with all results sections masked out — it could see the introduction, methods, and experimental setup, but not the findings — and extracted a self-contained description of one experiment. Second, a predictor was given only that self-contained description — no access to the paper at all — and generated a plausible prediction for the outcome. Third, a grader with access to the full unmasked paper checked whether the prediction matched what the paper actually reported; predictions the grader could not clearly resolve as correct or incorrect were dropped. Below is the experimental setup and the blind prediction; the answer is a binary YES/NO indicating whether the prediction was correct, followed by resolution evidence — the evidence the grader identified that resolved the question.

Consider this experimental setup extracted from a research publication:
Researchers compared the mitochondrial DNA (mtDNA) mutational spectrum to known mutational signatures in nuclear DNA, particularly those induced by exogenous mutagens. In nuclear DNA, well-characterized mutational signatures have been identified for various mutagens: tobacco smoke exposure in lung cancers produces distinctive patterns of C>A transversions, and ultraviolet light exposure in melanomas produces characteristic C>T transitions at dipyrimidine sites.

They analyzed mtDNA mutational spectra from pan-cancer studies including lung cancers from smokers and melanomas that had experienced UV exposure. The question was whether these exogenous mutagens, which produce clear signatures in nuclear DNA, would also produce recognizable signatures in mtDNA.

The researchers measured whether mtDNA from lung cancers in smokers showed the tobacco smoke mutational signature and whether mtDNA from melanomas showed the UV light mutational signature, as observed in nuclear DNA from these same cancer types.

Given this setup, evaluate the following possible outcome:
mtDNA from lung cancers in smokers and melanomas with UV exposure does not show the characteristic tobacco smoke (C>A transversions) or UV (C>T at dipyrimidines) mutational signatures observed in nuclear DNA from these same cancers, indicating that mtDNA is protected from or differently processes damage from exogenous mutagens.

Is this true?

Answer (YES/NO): YES